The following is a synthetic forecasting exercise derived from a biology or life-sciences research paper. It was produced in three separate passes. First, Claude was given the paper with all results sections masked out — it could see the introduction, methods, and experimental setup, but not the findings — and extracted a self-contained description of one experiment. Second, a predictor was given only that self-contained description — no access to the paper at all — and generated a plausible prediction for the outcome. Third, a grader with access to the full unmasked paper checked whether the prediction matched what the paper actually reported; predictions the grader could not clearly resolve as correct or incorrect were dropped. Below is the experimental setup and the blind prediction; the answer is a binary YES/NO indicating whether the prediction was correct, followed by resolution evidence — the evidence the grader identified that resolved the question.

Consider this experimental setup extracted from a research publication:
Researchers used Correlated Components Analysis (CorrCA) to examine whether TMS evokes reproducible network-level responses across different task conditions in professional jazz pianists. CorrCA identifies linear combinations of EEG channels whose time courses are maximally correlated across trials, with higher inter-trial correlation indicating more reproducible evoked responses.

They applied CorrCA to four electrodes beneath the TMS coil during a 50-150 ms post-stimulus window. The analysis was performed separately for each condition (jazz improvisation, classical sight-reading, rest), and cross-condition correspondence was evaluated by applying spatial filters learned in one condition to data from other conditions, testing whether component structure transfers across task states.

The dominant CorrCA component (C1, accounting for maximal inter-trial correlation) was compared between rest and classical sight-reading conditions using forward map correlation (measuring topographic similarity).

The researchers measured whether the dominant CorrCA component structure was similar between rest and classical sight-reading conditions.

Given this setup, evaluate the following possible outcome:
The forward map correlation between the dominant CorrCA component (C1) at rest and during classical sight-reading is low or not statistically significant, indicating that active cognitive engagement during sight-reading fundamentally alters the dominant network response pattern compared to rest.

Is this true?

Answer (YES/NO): NO